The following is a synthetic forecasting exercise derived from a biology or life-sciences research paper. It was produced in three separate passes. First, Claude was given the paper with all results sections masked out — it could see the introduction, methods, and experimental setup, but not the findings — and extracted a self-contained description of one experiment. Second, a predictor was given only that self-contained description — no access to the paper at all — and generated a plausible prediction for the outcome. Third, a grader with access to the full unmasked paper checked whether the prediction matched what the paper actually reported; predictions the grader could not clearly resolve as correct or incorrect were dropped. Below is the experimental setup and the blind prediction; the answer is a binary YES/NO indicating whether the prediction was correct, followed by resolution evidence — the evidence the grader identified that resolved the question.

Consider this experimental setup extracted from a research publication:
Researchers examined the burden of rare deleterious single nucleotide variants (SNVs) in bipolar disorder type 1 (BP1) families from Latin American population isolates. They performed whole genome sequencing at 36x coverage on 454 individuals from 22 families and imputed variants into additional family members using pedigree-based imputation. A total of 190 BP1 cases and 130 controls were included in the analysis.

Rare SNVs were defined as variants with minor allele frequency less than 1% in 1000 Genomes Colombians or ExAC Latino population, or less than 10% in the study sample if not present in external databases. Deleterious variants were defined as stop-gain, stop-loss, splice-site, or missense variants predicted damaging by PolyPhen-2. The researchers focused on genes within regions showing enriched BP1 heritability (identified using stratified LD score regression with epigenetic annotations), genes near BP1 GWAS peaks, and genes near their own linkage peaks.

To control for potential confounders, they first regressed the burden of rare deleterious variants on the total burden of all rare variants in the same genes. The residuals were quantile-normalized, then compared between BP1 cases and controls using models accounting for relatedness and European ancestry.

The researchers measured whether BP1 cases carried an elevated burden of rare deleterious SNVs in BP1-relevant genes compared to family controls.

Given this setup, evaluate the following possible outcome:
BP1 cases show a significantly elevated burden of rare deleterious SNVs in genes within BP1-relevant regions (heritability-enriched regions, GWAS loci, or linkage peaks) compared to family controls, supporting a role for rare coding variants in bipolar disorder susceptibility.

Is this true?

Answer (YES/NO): YES